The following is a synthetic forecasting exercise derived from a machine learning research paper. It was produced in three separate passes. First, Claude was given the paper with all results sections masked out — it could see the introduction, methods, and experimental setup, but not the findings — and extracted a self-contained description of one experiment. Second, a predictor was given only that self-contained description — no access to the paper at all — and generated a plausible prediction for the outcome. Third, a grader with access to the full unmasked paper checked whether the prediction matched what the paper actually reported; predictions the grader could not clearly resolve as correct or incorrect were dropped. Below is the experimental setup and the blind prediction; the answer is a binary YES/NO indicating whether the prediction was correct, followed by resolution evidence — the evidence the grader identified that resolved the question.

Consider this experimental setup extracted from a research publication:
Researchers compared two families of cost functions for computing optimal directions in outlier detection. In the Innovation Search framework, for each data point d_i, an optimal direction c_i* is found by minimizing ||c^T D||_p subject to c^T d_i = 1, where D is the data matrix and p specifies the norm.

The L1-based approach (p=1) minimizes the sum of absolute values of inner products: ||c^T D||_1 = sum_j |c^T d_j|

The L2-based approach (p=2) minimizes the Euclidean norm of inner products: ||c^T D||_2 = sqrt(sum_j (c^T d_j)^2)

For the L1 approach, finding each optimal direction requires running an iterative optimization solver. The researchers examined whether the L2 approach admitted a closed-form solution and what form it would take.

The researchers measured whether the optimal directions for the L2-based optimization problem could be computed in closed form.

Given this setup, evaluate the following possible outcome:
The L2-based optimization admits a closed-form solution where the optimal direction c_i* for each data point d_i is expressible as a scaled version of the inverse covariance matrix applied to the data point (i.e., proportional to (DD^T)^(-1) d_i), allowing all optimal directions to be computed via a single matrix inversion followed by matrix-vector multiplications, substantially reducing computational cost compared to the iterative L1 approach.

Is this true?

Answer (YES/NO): NO